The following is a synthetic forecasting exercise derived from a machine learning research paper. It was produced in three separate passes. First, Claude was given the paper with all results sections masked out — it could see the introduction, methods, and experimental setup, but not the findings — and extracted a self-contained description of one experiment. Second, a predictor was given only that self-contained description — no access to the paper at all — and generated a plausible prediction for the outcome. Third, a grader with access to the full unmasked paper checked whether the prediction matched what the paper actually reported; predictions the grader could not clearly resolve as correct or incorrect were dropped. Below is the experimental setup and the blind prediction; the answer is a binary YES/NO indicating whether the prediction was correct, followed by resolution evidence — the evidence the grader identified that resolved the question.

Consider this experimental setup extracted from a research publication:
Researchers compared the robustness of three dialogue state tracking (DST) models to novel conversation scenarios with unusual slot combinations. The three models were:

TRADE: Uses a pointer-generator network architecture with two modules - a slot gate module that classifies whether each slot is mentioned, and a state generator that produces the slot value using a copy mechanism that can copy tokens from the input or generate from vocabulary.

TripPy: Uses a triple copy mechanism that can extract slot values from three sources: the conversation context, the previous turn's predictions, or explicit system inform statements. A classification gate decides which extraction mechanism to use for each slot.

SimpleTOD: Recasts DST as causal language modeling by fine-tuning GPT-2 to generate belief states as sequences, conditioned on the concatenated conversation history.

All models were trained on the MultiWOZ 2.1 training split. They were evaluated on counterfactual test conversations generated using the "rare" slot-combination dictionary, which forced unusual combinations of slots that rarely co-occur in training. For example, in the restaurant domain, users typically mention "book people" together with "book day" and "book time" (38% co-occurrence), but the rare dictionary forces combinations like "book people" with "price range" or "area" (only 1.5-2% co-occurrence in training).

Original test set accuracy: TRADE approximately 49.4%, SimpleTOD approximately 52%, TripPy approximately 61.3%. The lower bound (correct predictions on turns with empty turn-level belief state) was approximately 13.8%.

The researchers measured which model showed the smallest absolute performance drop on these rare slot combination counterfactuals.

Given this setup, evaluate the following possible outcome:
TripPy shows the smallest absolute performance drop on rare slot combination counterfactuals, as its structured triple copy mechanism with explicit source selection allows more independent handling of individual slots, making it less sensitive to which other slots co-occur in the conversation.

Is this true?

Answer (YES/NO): YES